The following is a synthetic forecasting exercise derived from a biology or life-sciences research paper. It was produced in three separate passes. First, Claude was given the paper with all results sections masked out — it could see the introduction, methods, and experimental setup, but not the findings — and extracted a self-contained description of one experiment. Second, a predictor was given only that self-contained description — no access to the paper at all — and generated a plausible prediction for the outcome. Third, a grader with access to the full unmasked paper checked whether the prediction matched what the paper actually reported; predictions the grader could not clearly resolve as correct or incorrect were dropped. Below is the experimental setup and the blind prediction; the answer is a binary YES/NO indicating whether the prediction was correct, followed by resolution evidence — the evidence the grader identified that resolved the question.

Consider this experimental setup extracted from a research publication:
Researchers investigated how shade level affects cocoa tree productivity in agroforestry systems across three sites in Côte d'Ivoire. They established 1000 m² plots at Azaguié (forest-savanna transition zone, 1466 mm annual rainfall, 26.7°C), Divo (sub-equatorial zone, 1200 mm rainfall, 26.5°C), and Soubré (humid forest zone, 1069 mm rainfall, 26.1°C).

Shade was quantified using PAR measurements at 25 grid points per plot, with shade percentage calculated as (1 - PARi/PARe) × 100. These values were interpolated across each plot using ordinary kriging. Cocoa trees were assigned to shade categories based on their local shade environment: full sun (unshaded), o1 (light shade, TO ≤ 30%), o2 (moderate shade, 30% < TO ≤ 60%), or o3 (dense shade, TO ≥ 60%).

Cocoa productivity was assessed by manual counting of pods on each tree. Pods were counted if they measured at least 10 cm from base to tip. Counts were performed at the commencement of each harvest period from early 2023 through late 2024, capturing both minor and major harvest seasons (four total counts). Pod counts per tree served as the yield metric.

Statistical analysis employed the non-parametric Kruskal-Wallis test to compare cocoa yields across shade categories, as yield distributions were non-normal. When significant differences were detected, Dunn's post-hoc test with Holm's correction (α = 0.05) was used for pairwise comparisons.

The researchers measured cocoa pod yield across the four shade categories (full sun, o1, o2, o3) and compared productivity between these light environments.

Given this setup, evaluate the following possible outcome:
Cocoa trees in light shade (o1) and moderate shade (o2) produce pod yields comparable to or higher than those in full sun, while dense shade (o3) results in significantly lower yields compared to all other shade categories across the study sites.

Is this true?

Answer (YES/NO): NO